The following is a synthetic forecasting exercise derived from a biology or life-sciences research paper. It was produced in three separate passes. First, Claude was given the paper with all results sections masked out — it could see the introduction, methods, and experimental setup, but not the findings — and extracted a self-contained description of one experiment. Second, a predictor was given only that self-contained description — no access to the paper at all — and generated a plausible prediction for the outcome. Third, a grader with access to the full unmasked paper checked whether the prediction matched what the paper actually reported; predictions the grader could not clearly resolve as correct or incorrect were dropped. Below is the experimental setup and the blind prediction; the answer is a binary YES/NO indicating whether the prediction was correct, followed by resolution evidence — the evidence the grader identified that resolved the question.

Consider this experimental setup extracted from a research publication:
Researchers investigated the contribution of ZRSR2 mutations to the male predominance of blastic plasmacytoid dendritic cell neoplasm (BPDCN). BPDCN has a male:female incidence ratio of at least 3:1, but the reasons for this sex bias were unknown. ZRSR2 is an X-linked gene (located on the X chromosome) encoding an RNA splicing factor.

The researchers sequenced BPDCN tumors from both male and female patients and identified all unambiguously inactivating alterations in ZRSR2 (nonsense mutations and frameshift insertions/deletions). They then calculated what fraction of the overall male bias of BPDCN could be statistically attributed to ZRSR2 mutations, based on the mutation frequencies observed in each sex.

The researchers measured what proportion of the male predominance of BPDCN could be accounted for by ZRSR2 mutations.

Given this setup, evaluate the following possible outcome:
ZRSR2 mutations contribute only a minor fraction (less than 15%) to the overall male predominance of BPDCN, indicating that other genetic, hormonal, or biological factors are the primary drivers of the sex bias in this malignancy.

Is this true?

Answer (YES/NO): NO